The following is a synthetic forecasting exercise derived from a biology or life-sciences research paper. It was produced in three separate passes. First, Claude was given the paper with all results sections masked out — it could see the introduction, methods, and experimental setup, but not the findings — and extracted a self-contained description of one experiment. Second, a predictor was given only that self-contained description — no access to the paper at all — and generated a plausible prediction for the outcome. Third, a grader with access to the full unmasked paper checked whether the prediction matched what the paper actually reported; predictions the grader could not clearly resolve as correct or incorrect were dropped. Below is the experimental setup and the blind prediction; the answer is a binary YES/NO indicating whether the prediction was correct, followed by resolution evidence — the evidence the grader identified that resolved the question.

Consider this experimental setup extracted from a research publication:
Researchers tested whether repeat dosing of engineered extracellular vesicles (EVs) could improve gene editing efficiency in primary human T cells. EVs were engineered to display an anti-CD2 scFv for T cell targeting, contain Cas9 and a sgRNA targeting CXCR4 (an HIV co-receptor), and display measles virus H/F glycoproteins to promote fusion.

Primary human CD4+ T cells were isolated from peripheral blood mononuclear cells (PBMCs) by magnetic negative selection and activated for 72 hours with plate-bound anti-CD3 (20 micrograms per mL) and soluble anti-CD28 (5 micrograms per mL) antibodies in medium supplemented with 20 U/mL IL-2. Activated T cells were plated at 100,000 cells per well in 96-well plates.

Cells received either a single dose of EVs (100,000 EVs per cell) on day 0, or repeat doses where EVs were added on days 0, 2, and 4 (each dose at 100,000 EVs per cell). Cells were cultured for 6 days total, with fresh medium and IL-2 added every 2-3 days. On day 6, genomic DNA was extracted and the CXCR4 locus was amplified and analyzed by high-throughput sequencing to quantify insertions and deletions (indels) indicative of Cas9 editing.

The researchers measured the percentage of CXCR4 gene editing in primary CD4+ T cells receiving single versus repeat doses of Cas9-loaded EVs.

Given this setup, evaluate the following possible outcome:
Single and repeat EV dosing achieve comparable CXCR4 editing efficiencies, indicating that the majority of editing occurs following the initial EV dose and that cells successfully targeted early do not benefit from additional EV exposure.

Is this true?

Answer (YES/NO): NO